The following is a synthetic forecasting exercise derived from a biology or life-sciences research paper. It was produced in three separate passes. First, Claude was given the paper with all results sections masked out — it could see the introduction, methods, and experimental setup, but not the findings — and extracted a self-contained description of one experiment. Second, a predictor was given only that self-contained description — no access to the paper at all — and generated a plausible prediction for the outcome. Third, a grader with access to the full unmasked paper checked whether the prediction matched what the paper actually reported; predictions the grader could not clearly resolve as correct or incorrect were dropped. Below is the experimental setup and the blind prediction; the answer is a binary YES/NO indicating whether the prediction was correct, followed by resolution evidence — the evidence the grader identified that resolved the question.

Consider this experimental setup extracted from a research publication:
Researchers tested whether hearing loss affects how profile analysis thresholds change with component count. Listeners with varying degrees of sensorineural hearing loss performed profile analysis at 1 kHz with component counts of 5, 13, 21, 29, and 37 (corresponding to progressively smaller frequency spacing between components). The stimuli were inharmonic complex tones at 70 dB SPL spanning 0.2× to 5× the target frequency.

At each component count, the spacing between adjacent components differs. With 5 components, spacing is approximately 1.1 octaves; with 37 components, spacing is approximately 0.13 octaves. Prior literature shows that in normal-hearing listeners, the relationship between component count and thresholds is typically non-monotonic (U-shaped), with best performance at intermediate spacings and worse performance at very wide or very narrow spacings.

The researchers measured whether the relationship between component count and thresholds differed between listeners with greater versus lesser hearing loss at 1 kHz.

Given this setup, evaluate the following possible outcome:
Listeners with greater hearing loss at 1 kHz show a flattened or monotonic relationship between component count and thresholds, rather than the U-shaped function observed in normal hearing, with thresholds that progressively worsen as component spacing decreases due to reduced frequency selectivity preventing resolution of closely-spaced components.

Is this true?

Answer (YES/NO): YES